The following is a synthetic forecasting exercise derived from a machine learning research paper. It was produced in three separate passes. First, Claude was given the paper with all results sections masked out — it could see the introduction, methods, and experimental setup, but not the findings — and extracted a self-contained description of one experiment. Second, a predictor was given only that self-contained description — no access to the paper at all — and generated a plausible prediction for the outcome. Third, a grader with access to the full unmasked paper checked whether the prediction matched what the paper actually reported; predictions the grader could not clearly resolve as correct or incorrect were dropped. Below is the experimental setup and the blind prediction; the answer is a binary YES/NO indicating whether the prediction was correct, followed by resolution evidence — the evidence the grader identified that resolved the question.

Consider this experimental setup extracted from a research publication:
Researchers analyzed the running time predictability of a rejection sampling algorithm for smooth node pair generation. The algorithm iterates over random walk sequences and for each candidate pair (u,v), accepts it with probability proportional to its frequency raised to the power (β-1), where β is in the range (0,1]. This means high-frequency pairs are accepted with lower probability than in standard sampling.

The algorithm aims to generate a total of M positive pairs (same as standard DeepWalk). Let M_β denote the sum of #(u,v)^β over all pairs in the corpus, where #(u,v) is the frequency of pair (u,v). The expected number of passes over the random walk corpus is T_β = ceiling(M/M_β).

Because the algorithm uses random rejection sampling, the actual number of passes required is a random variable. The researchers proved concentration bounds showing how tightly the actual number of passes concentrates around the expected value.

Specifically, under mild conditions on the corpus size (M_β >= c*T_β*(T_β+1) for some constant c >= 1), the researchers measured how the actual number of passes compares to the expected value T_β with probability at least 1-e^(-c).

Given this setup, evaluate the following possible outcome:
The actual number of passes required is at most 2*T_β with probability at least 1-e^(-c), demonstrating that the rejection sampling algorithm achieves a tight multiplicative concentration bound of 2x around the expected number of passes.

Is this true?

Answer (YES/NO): NO